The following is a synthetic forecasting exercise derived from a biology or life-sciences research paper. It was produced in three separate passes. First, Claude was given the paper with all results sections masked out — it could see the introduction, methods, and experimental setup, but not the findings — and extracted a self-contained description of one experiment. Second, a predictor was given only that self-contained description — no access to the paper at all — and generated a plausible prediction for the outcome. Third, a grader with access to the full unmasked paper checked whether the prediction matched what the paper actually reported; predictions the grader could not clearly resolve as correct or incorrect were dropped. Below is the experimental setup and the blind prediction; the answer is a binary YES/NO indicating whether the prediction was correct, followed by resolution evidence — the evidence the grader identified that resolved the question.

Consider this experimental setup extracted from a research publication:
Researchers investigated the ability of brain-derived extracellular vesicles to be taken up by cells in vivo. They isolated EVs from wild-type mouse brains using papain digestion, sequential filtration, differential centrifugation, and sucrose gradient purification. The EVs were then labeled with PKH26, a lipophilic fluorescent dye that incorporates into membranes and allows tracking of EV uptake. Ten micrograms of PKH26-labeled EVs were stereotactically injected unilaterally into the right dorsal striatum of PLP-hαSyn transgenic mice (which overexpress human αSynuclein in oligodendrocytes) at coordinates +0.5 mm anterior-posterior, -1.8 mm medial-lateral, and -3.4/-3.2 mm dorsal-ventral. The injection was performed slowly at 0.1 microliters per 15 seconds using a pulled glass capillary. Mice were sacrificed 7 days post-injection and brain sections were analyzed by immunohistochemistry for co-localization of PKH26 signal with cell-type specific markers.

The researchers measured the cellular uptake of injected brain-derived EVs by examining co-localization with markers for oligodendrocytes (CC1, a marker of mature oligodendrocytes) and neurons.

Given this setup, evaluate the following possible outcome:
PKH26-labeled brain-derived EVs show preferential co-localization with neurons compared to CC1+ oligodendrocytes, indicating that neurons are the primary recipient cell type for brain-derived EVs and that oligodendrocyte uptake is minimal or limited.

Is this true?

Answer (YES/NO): NO